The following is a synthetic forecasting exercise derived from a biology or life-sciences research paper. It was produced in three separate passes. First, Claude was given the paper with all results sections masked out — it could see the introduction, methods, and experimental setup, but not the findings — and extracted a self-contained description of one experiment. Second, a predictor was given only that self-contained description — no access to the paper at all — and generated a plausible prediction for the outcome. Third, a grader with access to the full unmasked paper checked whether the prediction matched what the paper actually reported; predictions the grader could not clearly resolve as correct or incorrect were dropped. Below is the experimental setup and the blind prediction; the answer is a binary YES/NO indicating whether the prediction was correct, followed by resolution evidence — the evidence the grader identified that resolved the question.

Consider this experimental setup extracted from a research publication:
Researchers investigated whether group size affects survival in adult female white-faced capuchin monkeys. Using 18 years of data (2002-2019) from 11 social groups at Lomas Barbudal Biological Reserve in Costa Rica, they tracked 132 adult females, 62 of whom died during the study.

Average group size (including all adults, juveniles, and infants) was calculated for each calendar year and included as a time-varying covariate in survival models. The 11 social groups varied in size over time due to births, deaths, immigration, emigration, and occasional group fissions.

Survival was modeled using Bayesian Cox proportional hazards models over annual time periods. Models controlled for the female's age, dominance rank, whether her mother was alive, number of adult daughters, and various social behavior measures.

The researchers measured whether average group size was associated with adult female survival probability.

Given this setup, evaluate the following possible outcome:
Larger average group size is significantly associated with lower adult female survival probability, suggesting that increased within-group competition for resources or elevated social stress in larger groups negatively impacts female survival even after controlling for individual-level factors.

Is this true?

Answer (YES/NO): NO